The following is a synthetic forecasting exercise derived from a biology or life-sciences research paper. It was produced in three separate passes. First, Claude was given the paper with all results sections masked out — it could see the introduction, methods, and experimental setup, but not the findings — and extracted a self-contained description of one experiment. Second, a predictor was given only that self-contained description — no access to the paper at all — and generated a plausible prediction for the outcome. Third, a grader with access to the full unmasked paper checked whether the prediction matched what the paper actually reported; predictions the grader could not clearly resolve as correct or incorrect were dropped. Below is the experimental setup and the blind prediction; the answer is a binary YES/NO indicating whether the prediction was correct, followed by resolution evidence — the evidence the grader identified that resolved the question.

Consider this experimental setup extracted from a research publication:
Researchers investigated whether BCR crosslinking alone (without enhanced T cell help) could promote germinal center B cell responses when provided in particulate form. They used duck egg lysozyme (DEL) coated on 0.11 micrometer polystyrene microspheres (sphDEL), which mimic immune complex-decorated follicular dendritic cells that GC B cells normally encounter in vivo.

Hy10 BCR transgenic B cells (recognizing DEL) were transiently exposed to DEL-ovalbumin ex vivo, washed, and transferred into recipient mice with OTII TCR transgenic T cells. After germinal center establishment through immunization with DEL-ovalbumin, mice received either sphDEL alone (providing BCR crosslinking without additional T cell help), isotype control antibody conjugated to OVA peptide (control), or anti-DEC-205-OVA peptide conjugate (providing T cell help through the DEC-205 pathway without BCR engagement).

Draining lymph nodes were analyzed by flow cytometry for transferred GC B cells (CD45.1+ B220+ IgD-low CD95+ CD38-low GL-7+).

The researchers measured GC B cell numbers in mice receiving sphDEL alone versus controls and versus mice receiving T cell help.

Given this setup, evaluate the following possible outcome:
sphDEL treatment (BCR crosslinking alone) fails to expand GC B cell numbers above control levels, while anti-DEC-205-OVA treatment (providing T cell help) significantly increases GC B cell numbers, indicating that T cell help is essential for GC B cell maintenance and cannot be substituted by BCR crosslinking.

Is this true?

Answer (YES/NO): YES